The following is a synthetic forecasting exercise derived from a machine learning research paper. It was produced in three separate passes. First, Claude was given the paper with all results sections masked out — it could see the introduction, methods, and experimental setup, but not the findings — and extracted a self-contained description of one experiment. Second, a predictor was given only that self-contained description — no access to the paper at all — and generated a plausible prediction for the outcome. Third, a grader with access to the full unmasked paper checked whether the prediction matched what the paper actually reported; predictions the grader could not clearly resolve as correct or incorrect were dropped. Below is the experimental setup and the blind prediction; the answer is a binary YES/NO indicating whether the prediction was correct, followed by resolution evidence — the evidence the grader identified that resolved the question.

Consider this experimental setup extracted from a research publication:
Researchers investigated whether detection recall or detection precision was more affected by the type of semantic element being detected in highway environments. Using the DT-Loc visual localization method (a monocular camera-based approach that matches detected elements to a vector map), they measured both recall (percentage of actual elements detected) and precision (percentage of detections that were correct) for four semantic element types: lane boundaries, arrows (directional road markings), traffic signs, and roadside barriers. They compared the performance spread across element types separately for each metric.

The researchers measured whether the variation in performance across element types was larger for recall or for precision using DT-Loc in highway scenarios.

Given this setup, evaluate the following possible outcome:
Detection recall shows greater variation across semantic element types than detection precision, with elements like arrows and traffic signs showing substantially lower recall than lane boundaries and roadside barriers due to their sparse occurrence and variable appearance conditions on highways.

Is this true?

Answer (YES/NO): NO